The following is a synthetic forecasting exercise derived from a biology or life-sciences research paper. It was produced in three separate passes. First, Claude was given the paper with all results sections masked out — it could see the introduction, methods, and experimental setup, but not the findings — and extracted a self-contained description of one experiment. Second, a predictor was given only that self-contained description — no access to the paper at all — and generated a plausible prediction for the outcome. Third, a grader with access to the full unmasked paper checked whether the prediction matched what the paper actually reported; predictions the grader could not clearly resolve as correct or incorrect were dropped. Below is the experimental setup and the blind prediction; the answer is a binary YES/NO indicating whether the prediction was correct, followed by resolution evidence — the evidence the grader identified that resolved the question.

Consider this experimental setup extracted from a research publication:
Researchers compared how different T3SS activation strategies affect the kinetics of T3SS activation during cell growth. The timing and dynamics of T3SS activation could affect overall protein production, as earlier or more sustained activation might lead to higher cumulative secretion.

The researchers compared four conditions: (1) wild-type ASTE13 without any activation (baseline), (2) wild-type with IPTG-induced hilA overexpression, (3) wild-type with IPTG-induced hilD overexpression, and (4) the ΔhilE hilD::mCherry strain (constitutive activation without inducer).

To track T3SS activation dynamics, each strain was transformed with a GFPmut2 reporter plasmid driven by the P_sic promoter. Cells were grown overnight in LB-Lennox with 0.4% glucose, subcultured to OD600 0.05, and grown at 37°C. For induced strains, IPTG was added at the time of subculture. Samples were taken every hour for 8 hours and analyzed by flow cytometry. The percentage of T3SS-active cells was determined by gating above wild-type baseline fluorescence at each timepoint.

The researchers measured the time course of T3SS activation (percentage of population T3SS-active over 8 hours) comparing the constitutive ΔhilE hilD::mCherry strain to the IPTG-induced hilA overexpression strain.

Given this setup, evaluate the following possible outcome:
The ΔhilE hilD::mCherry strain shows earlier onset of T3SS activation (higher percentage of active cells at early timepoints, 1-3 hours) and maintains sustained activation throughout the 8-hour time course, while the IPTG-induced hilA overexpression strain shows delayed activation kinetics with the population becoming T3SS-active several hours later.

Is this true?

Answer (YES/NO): NO